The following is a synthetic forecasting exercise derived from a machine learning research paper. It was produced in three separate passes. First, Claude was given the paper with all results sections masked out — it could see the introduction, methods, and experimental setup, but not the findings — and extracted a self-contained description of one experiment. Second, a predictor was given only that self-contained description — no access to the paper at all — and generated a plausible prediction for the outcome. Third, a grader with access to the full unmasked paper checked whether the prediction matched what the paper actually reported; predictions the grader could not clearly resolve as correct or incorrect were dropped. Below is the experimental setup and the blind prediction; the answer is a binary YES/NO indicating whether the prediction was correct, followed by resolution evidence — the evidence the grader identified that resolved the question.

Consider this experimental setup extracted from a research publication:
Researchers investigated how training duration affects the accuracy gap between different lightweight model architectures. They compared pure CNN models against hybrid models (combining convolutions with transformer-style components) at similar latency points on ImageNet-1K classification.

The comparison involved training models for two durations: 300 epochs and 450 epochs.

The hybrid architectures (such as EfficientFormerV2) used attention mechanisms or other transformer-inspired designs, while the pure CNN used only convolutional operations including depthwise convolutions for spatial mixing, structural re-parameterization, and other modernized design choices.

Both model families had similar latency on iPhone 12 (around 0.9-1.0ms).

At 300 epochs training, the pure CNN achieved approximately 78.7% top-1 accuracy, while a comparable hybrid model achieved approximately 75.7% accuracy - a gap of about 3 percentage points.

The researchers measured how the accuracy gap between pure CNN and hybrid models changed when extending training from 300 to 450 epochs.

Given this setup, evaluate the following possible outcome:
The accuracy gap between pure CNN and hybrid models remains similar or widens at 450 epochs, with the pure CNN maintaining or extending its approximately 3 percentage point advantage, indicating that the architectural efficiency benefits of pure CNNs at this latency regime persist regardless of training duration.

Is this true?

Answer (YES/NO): YES